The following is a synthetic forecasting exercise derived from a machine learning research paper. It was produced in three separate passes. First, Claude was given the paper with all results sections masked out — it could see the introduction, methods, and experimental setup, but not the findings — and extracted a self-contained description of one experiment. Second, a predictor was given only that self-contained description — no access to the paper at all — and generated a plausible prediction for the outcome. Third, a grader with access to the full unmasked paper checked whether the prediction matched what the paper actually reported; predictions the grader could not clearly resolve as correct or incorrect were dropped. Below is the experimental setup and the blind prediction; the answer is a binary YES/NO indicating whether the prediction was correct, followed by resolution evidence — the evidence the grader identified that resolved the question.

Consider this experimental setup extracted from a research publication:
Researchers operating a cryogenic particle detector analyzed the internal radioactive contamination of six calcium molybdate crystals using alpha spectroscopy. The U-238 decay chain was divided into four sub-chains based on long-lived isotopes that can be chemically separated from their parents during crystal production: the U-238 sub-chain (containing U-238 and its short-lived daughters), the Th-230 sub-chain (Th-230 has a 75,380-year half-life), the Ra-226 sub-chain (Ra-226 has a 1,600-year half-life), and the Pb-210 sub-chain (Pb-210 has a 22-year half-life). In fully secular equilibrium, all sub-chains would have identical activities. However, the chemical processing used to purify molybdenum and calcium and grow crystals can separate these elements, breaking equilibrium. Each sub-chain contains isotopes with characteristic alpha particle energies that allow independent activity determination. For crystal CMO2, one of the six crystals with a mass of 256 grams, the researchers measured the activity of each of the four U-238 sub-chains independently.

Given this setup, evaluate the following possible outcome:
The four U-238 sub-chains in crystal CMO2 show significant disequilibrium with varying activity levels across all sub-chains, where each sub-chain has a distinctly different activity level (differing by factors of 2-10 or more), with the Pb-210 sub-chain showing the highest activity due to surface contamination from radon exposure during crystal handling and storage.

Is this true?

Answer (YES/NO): YES